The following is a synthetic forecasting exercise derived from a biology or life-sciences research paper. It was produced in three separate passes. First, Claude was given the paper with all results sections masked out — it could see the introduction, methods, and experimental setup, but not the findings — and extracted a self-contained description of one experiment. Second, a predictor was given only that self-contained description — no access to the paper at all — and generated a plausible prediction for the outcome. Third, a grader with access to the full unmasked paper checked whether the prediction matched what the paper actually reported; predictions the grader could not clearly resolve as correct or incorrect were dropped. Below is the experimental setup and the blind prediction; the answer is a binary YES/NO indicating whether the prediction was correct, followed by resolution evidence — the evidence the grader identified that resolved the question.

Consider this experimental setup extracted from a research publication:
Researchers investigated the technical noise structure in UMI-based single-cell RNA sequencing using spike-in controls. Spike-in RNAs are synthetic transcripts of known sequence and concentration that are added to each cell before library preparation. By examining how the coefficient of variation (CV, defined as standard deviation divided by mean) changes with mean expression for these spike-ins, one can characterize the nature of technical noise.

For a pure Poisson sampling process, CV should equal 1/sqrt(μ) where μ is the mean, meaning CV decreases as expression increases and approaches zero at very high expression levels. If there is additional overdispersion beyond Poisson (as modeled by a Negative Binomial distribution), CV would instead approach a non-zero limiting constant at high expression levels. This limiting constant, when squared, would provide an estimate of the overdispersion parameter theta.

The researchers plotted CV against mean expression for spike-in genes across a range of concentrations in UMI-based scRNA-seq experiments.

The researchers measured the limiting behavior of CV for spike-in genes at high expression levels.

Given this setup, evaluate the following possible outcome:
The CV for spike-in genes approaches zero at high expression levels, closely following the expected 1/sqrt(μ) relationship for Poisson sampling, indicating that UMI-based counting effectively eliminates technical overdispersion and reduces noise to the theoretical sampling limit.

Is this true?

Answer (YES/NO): NO